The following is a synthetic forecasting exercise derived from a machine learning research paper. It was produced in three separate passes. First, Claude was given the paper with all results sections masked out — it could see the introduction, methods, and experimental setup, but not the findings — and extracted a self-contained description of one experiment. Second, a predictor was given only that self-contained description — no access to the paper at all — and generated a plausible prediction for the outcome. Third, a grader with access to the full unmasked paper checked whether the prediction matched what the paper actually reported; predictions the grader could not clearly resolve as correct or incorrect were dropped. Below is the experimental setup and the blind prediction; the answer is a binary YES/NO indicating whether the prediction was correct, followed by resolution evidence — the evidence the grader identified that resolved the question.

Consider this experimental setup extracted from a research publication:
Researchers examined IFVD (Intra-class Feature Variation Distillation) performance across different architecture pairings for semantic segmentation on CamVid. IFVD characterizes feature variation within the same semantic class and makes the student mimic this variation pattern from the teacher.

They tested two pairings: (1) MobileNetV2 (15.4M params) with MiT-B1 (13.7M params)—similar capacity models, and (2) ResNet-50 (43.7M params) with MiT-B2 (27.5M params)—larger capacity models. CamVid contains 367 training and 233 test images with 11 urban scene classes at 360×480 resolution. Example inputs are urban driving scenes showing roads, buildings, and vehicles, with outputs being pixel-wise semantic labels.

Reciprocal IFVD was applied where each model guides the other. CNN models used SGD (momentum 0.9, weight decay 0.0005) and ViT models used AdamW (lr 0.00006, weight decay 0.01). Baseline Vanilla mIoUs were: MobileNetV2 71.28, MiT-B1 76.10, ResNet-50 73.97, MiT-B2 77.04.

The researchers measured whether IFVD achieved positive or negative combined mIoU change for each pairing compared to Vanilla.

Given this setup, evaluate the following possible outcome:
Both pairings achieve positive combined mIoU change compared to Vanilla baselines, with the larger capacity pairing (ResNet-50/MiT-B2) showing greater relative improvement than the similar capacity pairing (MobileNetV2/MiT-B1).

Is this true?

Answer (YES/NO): NO